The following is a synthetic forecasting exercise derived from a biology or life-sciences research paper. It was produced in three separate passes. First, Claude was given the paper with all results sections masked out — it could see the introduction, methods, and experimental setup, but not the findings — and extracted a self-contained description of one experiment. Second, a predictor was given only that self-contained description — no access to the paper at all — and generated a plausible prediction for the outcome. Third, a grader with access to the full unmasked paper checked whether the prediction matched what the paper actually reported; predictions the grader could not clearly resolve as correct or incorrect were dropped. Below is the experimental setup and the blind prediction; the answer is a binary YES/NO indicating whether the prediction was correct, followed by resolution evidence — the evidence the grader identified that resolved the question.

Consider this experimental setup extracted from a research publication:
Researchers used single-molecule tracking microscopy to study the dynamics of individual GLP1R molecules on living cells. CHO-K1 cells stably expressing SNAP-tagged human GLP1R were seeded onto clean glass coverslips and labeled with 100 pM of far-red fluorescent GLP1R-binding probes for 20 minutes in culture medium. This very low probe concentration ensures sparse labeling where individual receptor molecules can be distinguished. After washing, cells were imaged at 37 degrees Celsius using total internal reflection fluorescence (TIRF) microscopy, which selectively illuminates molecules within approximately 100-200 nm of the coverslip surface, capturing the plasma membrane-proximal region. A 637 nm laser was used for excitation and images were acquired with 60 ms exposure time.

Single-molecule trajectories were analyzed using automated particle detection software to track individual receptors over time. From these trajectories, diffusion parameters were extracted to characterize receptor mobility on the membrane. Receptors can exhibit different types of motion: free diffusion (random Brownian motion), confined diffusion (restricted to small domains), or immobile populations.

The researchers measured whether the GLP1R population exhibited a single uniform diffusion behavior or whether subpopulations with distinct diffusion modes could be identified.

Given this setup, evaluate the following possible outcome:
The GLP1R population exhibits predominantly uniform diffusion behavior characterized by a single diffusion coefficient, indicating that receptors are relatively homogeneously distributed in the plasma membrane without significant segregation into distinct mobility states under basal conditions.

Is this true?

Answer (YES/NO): NO